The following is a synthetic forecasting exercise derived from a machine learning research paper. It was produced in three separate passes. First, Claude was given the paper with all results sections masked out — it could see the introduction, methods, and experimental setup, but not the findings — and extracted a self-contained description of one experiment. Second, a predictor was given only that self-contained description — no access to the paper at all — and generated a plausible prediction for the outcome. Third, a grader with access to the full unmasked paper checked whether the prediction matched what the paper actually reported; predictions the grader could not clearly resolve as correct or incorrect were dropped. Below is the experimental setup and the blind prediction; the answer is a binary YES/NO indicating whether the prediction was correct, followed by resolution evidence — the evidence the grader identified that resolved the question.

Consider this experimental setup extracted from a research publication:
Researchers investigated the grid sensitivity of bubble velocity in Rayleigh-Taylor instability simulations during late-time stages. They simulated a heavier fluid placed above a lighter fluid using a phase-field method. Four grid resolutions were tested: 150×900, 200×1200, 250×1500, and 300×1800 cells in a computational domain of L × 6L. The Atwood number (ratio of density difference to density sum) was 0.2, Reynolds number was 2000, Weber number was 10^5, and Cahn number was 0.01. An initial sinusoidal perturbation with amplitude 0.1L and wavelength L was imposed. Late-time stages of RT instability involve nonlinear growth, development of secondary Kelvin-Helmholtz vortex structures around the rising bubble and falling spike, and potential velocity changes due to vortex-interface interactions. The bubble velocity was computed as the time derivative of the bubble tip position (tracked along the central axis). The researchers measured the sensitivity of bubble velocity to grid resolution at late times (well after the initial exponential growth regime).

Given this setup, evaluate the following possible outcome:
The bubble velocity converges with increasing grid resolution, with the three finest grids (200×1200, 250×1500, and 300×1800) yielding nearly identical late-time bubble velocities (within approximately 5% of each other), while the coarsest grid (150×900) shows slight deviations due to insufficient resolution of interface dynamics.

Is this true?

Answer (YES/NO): NO